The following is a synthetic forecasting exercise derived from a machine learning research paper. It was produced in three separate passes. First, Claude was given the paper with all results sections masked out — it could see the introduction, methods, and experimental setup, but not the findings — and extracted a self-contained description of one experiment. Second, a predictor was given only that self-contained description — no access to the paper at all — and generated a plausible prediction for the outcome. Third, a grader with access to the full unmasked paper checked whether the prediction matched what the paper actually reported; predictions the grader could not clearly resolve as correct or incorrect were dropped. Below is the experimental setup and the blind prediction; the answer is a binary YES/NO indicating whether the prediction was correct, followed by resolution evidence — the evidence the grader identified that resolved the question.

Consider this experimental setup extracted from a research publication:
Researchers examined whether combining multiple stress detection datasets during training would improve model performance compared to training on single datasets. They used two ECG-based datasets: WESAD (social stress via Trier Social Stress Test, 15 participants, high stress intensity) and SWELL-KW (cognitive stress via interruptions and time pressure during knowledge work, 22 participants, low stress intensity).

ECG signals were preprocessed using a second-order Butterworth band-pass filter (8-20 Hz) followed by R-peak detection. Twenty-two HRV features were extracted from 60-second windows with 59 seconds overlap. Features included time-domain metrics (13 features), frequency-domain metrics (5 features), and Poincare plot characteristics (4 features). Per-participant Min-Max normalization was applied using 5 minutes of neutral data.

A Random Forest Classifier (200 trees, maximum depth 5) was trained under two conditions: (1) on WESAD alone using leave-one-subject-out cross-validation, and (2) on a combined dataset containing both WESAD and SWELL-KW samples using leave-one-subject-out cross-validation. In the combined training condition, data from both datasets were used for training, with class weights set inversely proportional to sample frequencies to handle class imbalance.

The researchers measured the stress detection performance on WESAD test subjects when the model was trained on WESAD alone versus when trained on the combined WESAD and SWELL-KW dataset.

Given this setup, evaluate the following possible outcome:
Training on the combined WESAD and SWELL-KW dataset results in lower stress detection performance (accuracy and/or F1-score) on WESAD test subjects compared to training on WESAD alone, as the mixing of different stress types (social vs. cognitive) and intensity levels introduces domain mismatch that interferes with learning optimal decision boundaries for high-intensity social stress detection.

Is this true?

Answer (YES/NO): YES